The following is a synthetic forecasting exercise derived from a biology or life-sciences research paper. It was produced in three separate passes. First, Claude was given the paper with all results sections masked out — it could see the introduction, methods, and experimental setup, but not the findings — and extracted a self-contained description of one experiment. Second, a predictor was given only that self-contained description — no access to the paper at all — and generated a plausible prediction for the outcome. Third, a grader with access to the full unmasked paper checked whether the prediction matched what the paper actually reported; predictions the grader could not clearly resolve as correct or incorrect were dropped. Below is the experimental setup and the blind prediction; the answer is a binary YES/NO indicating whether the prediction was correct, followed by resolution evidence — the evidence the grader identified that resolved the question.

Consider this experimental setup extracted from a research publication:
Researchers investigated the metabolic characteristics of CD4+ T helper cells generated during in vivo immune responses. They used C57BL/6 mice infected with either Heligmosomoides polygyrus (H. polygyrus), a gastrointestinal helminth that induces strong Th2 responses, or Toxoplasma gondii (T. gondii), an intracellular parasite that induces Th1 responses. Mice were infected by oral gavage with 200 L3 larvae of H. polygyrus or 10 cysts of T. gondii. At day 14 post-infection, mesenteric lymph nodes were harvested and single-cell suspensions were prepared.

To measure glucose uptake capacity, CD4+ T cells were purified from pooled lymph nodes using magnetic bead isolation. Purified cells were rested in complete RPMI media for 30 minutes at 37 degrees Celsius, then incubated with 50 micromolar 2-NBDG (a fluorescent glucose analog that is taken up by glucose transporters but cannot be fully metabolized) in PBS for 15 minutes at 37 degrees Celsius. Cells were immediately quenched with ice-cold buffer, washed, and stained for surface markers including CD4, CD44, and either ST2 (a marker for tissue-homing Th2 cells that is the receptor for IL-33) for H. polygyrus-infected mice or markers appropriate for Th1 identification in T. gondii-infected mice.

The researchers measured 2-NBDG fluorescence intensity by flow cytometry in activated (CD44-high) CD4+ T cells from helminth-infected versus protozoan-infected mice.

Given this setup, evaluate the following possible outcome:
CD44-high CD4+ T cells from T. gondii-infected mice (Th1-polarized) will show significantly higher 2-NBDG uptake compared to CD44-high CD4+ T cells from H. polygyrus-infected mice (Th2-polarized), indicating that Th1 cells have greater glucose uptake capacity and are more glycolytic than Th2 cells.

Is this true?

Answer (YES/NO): YES